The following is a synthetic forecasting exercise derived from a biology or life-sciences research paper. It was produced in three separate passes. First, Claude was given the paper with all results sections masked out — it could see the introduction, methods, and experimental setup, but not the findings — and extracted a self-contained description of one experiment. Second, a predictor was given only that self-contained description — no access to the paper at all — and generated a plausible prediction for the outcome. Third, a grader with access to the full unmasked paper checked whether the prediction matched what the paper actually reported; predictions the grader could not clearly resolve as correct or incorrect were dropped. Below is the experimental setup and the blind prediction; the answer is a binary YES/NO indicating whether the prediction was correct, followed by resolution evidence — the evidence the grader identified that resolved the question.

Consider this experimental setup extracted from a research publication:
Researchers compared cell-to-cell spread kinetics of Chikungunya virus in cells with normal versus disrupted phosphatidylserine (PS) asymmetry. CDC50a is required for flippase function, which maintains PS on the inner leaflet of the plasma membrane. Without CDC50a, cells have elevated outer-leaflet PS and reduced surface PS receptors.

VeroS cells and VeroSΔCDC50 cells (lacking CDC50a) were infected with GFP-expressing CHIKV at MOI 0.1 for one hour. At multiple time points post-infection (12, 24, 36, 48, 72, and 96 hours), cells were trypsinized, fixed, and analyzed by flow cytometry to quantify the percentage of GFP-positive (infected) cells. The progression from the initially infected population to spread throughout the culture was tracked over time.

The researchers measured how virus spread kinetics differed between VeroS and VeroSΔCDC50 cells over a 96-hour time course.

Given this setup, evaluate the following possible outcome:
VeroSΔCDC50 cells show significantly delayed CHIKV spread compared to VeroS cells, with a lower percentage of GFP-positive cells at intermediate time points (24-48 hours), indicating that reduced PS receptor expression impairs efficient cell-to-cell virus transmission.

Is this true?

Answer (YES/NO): NO